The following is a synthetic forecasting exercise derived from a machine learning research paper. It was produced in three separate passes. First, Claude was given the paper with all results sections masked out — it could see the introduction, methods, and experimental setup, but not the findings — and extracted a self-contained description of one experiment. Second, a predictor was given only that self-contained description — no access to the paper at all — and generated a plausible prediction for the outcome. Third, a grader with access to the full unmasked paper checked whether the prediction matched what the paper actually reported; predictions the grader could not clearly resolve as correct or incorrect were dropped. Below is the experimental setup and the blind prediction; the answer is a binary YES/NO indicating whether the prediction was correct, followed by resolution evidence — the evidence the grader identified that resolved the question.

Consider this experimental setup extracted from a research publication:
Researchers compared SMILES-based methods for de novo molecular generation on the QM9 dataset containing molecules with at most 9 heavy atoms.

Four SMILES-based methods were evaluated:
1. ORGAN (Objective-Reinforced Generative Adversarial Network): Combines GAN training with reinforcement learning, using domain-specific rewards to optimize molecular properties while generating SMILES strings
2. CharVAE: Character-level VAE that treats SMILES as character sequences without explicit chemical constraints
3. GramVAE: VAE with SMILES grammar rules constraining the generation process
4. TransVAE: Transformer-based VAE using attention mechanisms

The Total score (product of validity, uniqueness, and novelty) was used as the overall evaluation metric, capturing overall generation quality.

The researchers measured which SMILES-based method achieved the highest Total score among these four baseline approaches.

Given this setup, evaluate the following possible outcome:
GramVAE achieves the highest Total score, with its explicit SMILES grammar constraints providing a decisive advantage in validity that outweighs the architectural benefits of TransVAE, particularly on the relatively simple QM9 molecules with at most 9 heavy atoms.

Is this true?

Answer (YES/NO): NO